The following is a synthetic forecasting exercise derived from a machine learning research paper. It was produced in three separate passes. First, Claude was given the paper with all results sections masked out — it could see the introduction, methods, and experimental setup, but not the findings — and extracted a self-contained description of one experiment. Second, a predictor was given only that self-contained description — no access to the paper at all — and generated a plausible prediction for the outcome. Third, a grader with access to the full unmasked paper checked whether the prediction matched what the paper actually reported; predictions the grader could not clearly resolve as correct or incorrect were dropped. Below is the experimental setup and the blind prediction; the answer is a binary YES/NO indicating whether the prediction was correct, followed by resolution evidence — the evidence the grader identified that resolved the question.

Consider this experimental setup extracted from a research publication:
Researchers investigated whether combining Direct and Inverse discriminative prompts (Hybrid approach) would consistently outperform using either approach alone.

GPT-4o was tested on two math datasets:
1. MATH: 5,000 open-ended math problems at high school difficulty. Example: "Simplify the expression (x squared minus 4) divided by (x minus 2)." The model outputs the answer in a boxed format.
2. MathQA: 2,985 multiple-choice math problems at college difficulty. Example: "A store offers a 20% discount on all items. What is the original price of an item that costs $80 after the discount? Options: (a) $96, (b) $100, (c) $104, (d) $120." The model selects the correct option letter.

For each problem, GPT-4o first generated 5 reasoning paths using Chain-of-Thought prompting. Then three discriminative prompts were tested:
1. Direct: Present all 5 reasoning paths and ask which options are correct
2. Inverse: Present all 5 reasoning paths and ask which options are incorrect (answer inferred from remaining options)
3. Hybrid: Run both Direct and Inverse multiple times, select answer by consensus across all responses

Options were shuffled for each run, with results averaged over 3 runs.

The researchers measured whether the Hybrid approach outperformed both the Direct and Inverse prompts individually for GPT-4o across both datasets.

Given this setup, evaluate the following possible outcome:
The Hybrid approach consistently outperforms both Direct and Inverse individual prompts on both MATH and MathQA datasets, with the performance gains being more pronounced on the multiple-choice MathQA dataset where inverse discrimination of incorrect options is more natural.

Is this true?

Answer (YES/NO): NO